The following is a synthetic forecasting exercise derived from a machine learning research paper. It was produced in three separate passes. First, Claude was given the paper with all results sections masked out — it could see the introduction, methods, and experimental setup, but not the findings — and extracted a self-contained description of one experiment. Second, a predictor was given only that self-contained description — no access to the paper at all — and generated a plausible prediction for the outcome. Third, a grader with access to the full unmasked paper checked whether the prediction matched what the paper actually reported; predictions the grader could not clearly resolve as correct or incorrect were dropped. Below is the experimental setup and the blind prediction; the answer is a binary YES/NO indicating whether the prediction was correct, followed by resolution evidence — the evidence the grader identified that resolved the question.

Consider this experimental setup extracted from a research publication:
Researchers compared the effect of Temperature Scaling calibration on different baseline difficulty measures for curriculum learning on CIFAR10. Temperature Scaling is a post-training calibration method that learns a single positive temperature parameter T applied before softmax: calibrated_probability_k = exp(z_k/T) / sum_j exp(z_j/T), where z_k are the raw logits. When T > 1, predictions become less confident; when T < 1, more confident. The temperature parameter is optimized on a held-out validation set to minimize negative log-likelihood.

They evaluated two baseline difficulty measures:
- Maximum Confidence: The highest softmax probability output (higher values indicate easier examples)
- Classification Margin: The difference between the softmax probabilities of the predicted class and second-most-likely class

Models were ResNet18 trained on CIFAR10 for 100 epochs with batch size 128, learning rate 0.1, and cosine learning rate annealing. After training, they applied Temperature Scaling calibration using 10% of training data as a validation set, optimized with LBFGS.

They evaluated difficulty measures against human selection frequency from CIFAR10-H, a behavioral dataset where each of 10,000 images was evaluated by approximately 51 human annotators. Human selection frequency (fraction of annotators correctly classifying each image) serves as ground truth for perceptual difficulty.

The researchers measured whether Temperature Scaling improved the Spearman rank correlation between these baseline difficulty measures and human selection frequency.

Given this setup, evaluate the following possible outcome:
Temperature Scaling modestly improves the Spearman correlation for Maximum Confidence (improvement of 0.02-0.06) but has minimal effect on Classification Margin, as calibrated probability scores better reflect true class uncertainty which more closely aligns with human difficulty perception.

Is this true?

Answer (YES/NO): NO